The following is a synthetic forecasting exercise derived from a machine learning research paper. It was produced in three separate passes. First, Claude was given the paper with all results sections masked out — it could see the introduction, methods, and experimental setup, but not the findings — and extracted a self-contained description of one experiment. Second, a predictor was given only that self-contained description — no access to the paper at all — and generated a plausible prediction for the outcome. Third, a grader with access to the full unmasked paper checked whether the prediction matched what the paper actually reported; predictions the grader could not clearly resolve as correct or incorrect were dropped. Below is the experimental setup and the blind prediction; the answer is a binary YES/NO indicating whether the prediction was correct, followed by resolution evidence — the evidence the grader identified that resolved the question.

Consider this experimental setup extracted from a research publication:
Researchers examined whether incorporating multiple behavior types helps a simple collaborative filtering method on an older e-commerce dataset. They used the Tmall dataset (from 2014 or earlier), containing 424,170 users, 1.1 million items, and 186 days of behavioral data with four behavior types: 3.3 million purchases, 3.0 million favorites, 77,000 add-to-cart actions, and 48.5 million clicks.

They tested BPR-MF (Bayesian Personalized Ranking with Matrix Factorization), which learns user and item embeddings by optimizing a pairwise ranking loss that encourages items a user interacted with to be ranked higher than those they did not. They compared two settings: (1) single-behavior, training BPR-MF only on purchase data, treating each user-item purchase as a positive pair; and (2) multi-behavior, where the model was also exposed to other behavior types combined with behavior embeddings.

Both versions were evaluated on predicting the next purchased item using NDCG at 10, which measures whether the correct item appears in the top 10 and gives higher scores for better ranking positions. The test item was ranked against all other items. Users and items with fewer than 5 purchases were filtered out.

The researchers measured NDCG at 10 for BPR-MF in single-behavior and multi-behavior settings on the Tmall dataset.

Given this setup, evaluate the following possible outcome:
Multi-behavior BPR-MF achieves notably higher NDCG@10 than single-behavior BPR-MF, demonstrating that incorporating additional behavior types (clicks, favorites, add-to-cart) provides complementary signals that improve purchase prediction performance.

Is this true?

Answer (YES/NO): NO